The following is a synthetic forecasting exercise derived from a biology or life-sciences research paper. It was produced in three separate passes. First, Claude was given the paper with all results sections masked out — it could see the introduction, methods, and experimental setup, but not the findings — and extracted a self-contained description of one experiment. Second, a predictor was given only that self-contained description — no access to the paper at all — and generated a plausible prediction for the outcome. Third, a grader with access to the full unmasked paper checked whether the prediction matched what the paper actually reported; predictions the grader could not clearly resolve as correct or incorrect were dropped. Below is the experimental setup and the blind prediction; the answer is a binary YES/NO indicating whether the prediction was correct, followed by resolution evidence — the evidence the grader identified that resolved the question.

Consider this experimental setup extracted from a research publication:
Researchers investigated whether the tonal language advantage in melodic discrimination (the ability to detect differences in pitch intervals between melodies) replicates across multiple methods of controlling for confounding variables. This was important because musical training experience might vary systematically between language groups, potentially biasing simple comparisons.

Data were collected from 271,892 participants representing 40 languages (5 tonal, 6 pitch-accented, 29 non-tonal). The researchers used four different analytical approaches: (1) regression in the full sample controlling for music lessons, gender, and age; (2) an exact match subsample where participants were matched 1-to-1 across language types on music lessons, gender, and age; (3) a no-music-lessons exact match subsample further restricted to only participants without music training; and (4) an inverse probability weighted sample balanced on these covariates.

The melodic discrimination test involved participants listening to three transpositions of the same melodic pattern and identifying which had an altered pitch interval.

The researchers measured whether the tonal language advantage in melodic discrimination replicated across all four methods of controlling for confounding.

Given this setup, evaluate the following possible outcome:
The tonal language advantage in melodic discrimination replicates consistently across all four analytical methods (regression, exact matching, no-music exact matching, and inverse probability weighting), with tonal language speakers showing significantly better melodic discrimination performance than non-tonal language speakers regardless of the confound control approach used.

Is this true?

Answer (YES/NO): YES